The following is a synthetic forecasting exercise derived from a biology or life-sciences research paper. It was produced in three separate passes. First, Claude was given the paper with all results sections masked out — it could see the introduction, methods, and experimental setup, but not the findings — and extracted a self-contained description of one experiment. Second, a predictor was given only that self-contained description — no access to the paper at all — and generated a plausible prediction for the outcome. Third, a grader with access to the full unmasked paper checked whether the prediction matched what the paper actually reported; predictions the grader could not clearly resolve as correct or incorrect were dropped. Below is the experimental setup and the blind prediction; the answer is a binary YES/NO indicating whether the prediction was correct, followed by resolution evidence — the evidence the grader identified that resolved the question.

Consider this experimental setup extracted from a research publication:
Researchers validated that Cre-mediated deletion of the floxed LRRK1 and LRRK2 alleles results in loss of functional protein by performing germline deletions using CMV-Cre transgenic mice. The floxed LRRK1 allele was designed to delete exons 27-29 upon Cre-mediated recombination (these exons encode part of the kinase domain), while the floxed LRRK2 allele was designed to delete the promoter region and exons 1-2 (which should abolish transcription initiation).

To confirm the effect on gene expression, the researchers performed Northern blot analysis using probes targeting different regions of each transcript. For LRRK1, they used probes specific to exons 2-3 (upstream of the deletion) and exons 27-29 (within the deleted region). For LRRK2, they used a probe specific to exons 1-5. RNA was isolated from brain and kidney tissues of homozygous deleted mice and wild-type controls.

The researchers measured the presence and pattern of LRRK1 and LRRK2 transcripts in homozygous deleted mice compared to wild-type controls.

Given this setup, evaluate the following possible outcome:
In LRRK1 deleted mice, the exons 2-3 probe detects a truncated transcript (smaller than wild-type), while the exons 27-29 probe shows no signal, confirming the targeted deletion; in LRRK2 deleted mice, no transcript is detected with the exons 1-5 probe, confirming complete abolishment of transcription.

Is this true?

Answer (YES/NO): YES